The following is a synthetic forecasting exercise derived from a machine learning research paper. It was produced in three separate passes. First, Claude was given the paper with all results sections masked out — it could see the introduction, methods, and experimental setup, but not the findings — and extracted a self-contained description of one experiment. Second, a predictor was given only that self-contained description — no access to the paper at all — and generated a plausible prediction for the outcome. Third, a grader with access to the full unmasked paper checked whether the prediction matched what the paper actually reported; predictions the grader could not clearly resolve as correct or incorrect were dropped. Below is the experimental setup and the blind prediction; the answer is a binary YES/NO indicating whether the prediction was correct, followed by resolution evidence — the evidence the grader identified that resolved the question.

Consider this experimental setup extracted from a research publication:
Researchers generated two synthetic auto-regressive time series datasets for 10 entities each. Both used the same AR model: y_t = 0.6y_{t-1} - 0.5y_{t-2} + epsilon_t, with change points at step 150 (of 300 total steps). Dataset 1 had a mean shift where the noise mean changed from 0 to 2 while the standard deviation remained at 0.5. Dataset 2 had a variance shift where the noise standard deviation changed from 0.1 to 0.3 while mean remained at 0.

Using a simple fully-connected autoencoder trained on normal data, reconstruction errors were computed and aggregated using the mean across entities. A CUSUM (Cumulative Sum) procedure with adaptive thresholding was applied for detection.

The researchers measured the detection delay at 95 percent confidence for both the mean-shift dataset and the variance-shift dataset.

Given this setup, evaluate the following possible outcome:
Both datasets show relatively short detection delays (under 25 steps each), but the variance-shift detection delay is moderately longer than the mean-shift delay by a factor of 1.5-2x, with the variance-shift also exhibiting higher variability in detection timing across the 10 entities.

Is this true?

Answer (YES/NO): NO